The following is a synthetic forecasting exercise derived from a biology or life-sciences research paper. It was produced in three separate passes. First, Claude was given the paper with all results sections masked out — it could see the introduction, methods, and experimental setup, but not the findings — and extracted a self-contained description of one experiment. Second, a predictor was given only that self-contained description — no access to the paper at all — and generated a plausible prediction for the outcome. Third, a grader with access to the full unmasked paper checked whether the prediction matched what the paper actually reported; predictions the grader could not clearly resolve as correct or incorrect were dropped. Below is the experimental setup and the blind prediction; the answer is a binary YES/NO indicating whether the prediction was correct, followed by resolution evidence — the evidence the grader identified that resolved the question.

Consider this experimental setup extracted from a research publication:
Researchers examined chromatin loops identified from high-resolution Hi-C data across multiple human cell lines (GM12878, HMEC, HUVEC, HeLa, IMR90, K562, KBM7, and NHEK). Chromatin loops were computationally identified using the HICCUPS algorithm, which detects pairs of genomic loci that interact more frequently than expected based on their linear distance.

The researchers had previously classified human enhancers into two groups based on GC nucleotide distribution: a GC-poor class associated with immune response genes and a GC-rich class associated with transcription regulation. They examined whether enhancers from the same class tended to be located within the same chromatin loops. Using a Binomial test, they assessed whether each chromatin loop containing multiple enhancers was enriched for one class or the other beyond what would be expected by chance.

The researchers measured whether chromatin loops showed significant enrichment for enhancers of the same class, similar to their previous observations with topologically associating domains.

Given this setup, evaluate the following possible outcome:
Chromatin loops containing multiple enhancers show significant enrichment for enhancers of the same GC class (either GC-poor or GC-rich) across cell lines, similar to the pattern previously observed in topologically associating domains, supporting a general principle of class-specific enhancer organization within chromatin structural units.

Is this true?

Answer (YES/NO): YES